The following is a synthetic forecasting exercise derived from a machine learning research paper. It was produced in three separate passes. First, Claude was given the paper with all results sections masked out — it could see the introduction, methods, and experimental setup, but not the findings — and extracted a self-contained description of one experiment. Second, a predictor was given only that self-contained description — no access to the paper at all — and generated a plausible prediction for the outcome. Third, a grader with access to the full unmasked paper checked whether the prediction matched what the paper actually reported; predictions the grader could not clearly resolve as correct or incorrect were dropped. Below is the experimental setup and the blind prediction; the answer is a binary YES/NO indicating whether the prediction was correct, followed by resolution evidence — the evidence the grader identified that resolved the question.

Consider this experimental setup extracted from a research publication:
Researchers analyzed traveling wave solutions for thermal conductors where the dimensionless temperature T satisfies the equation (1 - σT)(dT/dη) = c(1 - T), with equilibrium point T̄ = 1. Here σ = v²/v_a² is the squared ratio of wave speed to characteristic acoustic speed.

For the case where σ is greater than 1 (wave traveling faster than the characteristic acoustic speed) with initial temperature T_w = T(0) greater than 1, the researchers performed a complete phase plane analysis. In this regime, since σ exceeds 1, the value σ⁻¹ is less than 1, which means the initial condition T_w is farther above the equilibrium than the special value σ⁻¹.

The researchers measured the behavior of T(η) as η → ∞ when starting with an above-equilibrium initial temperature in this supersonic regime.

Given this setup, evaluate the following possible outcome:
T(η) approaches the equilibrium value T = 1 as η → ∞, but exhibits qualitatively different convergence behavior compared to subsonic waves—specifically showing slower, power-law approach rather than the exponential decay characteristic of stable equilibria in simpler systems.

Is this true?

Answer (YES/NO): NO